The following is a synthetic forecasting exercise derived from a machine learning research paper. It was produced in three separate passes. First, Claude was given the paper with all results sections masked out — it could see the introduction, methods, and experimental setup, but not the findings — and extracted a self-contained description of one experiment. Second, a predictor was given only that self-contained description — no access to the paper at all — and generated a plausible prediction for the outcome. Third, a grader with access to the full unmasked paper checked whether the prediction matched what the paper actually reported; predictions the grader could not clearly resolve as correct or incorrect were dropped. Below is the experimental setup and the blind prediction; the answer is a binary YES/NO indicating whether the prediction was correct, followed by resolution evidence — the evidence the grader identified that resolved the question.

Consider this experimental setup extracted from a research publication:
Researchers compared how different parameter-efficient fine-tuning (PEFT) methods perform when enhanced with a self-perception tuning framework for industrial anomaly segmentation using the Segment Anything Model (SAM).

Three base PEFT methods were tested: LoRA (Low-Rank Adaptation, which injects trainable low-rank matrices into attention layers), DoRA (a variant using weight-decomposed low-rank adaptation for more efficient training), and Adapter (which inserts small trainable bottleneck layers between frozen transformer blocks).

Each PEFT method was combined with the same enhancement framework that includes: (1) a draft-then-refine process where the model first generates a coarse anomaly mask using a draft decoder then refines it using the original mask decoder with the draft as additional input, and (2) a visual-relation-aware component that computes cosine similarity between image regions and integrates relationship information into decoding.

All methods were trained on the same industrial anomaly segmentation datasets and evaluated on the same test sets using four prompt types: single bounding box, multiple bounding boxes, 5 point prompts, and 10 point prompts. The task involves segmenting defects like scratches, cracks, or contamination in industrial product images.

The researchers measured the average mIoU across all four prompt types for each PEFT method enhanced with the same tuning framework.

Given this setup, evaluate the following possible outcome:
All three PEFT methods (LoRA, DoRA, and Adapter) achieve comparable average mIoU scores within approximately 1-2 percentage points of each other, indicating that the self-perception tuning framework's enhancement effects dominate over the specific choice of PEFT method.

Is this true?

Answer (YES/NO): YES